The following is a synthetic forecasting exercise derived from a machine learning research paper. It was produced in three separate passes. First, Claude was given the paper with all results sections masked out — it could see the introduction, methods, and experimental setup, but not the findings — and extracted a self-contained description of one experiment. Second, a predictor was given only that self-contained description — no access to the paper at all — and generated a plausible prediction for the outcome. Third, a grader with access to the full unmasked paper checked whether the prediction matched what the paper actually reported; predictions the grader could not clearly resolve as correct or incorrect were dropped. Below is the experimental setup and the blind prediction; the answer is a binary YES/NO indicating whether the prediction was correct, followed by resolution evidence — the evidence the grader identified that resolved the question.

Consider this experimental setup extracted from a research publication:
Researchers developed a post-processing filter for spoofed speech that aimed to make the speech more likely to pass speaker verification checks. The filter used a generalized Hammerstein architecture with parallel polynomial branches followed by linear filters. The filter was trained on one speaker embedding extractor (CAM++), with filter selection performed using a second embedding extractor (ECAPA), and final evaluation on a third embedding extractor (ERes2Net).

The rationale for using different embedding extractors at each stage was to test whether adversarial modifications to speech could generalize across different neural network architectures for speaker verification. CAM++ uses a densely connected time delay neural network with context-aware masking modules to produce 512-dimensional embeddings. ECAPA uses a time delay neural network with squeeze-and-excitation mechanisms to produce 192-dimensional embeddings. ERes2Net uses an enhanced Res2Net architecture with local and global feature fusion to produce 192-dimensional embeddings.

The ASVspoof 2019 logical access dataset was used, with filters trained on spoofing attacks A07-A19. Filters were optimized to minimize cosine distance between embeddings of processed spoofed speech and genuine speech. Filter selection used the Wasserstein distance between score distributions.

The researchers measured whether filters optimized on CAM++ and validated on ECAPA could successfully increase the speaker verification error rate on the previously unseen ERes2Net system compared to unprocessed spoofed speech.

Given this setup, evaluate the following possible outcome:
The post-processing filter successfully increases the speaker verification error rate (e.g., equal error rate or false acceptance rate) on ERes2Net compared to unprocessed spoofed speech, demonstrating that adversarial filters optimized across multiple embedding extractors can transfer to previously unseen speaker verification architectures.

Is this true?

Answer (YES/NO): YES